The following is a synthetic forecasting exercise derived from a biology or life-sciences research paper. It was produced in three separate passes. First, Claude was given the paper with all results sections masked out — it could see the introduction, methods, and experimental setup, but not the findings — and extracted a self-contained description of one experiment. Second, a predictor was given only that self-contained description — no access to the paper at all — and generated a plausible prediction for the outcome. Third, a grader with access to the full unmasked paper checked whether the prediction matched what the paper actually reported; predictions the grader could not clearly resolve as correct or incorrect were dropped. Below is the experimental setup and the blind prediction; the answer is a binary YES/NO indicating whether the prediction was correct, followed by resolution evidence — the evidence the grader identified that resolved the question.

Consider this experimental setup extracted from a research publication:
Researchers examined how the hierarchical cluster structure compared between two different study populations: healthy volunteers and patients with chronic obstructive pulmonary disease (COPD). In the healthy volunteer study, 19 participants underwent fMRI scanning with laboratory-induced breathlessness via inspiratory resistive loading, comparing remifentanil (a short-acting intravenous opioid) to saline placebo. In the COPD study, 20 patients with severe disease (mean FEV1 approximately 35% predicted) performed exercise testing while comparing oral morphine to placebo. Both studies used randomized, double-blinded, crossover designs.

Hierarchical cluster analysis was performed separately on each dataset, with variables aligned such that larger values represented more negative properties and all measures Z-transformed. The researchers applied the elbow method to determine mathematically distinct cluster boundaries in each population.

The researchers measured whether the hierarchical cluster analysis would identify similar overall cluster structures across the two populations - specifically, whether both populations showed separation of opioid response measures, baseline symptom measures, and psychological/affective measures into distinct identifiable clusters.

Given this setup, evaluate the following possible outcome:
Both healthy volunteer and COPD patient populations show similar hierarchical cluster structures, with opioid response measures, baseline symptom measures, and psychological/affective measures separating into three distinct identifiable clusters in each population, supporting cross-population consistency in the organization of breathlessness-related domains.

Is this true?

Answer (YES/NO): NO